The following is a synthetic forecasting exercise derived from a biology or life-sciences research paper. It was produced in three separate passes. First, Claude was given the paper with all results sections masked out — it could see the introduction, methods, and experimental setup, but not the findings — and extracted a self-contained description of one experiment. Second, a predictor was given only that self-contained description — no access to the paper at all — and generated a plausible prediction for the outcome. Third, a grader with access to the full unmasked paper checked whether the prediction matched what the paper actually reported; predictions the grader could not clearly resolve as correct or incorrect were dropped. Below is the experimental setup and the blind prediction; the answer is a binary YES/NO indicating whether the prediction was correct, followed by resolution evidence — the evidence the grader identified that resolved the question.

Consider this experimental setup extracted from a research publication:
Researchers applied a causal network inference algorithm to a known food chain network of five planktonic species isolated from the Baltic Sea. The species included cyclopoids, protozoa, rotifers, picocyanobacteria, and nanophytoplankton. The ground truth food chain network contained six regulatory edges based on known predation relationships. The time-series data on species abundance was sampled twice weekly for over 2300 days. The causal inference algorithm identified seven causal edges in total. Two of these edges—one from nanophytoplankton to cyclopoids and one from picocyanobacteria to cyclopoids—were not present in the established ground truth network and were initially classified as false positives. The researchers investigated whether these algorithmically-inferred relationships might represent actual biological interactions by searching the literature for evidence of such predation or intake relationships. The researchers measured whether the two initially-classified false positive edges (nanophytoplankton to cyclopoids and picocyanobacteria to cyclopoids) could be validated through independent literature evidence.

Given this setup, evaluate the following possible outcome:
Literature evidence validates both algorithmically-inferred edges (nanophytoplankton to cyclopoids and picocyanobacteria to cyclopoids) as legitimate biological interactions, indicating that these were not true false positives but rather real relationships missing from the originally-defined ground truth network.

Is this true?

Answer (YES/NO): YES